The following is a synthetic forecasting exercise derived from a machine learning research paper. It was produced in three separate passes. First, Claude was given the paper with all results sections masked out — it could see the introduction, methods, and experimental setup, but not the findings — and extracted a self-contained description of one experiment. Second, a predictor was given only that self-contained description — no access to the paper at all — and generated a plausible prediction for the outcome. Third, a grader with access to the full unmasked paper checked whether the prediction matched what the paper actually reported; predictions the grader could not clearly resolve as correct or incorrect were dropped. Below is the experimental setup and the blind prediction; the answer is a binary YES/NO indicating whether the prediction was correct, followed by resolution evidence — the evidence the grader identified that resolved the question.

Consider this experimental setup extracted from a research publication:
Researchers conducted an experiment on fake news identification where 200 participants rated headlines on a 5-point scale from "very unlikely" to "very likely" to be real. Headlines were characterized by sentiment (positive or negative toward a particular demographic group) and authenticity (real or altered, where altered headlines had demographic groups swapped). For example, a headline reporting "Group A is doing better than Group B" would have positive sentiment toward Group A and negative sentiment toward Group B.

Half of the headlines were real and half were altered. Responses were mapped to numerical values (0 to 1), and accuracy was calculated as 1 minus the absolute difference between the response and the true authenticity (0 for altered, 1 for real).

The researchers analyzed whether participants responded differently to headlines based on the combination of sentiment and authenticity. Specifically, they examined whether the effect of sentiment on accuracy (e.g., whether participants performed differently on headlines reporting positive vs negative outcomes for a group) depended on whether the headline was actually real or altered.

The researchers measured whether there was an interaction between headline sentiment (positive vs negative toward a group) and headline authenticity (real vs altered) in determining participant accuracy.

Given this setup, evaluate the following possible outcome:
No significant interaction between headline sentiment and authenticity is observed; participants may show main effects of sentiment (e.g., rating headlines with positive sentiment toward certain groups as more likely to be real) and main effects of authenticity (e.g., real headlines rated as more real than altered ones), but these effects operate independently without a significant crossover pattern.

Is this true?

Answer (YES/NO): NO